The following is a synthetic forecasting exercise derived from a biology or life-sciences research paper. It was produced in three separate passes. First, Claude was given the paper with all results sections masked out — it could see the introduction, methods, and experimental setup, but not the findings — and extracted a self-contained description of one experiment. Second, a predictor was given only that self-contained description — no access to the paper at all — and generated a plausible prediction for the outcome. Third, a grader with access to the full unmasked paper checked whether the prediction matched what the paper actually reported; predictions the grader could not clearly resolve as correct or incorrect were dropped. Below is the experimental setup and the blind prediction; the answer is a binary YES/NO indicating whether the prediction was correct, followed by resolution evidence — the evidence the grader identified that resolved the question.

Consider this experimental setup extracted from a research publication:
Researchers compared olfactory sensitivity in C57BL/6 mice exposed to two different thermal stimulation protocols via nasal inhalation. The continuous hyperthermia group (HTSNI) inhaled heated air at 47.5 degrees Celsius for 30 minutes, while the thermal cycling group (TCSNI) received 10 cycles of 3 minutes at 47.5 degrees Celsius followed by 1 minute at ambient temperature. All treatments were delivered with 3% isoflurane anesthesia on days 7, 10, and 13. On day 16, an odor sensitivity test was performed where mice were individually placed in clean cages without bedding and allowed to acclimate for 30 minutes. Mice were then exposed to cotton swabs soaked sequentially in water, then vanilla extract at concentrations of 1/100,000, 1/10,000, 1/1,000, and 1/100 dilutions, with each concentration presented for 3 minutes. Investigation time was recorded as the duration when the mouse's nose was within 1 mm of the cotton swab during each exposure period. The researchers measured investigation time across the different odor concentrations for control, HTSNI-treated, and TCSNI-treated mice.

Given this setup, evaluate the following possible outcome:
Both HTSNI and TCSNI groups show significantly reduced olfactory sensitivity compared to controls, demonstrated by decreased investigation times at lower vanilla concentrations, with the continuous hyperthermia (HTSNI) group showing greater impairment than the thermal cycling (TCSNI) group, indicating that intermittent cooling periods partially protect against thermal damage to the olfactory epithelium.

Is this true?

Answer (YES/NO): NO